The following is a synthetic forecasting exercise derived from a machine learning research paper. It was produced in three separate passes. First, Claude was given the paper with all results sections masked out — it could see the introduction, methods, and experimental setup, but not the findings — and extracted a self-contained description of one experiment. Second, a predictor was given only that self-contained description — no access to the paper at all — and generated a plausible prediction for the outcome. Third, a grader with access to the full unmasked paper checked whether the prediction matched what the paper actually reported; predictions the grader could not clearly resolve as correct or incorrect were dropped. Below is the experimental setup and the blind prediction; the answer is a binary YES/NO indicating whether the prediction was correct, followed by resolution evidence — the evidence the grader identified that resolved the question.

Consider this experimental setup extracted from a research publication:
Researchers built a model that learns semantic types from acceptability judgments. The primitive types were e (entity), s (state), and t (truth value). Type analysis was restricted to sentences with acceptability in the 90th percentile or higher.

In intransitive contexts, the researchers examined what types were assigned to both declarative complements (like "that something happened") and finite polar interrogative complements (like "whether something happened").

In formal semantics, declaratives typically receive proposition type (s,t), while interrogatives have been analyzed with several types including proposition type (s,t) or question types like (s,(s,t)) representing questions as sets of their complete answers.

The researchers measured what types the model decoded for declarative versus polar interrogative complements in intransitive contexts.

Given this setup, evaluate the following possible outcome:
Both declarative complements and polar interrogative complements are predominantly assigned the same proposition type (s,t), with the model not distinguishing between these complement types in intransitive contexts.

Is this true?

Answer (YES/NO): NO